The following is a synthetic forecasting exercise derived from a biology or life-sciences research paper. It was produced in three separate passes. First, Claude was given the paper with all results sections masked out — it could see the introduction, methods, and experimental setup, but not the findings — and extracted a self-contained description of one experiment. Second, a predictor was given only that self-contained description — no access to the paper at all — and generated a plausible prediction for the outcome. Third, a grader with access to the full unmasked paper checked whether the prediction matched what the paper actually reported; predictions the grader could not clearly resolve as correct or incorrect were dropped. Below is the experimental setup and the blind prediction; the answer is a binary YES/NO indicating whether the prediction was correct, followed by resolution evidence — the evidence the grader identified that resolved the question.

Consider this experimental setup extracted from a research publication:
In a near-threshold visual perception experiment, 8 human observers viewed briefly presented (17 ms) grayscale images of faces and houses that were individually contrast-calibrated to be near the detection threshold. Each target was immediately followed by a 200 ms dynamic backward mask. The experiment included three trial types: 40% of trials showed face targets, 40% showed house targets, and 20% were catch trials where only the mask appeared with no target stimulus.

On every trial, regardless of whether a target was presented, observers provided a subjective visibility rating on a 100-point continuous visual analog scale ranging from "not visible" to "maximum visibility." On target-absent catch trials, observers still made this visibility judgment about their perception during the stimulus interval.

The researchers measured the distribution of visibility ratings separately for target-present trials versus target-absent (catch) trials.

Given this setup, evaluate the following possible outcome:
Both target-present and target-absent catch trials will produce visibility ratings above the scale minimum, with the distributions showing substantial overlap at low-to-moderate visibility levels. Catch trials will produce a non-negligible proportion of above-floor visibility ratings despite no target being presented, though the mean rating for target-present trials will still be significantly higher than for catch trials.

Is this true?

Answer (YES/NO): YES